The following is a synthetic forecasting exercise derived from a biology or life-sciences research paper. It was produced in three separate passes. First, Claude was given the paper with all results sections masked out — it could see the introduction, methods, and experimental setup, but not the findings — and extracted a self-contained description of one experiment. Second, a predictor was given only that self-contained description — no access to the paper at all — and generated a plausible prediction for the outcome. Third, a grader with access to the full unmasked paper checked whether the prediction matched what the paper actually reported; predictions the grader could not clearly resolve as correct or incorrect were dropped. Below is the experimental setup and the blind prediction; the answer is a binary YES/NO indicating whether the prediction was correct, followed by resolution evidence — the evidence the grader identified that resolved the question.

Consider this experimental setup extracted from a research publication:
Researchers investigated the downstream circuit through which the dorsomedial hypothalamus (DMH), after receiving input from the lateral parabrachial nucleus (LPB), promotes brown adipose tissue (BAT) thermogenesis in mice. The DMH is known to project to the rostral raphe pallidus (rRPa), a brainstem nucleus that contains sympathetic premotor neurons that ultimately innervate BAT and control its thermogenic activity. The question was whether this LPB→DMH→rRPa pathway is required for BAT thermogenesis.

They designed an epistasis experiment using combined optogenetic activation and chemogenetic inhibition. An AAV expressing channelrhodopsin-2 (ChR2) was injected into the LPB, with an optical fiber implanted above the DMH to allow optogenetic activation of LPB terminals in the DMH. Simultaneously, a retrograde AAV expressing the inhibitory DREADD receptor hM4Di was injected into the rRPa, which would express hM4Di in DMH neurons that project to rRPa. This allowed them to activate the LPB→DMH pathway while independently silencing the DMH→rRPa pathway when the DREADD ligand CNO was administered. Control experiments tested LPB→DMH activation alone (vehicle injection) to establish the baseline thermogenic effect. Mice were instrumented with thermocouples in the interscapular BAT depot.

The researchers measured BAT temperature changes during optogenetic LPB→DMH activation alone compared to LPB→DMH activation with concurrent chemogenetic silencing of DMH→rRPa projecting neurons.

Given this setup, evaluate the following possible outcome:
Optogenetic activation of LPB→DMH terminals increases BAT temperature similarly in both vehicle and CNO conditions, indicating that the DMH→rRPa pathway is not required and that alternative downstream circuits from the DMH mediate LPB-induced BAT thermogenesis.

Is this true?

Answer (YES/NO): NO